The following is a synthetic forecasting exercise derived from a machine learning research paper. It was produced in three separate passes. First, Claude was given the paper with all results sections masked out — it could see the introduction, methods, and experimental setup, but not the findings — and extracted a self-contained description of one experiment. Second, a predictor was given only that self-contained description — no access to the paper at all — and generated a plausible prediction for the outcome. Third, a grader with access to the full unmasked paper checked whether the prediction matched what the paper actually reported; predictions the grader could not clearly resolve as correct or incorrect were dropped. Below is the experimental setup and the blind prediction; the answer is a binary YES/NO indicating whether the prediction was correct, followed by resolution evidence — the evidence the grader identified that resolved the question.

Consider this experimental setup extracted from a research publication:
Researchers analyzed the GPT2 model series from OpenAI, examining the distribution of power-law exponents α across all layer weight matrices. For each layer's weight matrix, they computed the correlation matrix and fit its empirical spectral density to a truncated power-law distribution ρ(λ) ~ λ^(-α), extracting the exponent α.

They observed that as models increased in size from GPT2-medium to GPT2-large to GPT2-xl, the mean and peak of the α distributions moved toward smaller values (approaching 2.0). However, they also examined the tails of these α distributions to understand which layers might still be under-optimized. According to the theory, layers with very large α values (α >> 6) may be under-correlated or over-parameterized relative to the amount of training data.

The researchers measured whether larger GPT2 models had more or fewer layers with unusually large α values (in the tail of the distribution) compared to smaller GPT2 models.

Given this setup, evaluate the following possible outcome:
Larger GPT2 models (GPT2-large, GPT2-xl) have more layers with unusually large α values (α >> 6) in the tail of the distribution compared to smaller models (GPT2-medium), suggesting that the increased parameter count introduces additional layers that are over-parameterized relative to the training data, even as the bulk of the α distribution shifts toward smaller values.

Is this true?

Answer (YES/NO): YES